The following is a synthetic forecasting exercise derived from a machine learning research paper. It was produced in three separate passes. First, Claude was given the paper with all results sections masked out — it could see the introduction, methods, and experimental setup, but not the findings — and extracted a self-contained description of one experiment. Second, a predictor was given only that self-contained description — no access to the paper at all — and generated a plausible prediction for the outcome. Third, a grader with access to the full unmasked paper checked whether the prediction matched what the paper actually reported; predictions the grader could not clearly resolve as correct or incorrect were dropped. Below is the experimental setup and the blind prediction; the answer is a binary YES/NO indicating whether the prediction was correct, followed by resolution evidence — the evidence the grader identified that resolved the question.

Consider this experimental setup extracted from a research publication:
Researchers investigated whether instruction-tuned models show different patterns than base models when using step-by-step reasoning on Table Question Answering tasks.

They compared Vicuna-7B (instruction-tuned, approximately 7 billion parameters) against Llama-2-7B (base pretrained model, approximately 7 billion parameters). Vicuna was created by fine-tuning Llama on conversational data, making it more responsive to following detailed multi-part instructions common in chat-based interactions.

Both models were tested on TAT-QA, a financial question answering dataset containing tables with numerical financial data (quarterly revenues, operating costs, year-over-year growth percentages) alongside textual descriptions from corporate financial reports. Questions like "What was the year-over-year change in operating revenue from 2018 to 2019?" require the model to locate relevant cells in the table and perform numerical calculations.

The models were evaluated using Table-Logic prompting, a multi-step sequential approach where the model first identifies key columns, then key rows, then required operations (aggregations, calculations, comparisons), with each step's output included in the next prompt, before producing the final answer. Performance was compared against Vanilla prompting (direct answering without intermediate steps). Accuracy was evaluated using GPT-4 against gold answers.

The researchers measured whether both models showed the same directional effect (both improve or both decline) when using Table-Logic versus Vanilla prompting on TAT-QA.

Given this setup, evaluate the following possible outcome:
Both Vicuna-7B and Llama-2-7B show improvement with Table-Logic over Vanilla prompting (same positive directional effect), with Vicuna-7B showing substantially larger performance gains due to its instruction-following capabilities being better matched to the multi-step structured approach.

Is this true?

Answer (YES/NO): NO